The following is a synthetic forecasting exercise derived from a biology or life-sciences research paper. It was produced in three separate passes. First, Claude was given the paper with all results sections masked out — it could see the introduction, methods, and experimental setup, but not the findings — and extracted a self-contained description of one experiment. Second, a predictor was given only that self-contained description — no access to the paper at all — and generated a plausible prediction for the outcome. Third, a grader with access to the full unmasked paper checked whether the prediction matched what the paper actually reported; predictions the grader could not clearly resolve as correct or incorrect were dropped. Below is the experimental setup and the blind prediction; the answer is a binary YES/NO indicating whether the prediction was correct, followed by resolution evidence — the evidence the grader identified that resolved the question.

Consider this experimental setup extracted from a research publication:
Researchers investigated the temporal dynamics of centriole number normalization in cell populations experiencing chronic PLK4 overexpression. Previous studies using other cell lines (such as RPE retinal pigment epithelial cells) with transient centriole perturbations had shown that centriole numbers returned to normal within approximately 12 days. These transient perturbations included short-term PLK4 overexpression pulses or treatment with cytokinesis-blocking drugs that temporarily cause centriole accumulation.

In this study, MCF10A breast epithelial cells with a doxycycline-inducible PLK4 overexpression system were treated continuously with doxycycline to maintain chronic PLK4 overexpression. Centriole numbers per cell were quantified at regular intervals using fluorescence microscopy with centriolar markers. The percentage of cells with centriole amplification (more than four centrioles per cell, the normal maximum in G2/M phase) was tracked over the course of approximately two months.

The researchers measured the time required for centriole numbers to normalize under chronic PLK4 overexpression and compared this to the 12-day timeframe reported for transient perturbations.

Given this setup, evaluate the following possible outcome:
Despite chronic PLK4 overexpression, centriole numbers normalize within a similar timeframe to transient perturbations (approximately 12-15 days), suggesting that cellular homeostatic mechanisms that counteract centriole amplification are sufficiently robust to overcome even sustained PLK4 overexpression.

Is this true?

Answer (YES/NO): NO